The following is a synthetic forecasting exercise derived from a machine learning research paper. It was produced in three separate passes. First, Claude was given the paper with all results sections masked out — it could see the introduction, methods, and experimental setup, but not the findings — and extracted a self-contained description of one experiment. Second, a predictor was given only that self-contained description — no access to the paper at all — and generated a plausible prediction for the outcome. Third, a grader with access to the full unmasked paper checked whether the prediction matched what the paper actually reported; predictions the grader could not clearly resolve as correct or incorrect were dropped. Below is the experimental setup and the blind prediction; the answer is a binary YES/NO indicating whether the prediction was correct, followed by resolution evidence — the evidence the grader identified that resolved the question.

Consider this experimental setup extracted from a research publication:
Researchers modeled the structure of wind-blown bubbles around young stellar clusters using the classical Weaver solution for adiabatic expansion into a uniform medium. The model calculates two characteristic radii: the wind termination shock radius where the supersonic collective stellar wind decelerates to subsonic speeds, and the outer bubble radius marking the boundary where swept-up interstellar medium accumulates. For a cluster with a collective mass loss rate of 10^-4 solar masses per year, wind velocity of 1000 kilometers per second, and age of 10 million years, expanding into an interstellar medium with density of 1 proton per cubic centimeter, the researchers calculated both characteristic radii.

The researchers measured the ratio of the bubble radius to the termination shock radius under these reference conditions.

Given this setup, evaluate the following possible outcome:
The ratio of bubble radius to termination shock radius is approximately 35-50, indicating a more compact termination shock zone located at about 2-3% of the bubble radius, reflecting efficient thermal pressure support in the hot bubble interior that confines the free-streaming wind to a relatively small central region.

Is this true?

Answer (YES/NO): NO